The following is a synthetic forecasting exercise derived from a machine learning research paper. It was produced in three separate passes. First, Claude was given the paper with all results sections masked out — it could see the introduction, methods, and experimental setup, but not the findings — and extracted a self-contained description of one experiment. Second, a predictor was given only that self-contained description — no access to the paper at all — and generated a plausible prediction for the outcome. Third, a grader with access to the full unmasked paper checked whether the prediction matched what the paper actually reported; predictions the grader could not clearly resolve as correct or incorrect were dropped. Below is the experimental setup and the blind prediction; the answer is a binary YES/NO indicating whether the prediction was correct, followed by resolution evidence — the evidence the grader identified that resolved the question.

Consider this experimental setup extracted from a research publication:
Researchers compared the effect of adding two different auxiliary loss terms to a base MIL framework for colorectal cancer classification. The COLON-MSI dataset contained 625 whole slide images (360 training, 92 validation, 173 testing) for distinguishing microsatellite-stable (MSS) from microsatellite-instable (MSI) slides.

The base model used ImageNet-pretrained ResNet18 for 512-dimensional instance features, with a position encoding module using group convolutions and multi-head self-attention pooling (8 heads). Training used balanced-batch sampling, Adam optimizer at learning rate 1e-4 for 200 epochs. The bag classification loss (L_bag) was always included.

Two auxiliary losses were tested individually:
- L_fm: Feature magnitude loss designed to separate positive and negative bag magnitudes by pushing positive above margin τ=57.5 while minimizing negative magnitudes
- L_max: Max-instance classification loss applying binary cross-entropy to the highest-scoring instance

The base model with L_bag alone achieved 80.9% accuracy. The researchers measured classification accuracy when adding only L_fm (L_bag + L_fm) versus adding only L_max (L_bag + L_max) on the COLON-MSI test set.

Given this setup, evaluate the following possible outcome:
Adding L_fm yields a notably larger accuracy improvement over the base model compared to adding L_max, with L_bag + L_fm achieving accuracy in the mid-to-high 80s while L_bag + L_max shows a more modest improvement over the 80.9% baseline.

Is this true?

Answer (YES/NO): NO